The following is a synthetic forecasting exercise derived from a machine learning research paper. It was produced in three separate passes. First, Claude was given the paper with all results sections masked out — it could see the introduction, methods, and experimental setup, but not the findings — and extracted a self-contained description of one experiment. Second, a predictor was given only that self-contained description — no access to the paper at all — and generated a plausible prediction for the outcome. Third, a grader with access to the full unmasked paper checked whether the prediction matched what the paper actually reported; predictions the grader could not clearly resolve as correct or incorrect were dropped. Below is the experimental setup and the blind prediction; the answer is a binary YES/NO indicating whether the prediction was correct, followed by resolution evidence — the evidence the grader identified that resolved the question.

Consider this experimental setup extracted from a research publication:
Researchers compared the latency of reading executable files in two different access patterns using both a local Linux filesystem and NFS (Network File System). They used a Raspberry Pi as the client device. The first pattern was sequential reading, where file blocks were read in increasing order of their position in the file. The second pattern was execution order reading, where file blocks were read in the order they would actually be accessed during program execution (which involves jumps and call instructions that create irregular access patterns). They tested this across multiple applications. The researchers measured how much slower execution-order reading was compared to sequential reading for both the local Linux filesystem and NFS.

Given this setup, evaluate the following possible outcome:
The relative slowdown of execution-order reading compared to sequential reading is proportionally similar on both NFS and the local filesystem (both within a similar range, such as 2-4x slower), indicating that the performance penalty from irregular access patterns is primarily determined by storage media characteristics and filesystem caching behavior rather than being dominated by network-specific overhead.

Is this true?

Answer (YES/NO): YES